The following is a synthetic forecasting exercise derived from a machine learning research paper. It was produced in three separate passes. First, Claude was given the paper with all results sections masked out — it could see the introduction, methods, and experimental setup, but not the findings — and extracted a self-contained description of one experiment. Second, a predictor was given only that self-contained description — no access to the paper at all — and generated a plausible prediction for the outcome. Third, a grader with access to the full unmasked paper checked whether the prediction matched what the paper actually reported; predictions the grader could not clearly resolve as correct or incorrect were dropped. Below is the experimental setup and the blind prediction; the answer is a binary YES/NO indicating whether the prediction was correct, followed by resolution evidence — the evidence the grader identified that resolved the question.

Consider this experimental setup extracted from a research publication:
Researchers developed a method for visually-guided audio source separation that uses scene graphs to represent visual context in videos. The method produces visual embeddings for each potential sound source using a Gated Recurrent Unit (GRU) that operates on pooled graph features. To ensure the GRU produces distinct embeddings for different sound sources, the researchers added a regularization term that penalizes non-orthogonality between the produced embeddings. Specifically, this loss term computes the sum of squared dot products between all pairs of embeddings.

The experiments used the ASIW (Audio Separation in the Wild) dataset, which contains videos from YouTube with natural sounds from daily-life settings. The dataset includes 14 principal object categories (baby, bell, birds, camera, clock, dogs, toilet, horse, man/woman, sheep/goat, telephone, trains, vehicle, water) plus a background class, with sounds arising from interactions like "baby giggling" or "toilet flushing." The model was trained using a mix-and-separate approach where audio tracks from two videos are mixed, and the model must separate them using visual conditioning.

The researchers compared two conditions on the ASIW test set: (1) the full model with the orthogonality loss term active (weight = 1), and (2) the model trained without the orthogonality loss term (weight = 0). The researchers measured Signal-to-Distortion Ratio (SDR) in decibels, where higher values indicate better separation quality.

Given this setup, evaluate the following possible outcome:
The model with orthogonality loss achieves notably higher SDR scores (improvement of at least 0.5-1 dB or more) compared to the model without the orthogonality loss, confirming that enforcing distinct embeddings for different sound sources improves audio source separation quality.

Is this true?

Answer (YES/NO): YES